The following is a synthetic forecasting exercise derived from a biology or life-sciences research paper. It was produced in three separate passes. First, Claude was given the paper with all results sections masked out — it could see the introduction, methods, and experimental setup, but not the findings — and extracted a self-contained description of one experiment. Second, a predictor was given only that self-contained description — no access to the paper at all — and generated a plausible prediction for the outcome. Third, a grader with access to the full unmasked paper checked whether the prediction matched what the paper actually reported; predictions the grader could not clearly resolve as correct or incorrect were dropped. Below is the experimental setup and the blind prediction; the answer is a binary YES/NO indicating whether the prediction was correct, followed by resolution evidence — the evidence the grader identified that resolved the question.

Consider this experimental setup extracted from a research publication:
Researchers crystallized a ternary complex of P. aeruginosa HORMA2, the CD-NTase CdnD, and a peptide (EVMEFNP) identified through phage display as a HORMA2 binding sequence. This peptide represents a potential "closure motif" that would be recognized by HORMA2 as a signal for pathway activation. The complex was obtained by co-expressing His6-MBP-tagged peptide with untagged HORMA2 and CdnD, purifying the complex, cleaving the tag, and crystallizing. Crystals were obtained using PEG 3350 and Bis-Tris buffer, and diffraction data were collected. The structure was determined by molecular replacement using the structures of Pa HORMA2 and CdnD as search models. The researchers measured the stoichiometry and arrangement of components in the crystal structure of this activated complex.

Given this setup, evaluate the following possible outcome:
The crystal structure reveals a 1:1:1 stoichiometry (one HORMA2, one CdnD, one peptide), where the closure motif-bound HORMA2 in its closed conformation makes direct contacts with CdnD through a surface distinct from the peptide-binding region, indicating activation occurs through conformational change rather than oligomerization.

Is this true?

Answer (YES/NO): YES